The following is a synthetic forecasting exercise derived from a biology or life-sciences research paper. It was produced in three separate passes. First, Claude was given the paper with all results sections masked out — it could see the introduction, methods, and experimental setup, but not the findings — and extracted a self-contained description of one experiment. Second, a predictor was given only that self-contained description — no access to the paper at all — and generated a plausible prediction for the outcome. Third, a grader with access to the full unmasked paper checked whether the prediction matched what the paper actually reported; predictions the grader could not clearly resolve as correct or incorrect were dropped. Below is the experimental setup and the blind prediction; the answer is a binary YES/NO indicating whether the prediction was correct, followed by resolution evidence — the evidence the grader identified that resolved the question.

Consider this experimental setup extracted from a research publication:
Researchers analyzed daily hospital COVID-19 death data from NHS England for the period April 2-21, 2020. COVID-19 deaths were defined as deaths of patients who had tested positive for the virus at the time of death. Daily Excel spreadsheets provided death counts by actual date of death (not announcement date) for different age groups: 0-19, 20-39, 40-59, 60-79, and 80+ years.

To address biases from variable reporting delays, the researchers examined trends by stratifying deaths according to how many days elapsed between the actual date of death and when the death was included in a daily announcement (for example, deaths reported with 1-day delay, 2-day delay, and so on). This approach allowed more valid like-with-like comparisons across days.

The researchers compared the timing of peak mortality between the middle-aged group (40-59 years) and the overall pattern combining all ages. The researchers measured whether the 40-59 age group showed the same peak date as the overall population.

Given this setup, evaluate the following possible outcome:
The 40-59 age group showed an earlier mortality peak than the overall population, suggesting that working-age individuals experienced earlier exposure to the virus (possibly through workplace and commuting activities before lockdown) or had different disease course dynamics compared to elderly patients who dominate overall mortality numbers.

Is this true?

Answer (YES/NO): NO